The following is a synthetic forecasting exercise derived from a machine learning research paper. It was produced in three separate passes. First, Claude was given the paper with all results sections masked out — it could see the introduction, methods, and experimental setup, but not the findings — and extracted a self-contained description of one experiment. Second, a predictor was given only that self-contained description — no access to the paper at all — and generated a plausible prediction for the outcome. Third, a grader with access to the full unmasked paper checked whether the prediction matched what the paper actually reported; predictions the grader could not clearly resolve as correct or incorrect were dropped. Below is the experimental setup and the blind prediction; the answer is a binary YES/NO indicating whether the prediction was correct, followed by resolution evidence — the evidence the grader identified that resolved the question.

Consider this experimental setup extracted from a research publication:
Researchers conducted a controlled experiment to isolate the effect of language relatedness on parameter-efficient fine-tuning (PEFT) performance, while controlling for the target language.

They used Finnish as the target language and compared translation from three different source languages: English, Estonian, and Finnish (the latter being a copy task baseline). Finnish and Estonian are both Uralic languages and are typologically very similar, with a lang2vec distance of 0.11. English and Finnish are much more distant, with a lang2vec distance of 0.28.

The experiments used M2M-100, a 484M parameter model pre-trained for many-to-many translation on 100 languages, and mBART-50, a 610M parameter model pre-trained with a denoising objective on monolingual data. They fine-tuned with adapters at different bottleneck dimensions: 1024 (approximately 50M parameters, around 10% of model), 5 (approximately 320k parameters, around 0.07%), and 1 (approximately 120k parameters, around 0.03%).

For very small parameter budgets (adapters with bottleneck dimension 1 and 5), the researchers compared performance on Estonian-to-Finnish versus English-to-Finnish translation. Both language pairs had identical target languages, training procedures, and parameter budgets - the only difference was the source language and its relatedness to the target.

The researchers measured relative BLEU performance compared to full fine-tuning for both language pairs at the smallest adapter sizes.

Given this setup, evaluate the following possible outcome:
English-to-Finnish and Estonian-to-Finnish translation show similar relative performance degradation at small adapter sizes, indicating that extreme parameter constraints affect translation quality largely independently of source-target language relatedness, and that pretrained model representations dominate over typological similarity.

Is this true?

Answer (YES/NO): NO